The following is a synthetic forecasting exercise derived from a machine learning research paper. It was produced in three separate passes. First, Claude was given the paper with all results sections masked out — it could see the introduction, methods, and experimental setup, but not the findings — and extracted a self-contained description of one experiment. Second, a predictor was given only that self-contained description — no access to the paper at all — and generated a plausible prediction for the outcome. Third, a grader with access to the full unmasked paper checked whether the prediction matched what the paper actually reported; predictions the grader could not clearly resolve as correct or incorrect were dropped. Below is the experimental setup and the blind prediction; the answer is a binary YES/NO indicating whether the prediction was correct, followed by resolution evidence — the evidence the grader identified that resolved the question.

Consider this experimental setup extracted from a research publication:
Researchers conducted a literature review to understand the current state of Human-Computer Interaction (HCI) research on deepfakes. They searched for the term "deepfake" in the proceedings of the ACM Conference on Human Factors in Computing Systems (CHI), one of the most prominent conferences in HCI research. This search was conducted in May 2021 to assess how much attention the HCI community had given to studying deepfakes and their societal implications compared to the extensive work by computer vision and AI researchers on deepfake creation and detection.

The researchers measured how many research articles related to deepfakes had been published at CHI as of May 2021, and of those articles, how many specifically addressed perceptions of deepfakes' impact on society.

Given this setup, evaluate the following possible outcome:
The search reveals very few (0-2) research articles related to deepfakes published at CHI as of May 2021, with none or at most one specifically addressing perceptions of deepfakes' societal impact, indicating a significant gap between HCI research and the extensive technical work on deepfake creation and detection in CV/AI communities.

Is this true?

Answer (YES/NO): NO